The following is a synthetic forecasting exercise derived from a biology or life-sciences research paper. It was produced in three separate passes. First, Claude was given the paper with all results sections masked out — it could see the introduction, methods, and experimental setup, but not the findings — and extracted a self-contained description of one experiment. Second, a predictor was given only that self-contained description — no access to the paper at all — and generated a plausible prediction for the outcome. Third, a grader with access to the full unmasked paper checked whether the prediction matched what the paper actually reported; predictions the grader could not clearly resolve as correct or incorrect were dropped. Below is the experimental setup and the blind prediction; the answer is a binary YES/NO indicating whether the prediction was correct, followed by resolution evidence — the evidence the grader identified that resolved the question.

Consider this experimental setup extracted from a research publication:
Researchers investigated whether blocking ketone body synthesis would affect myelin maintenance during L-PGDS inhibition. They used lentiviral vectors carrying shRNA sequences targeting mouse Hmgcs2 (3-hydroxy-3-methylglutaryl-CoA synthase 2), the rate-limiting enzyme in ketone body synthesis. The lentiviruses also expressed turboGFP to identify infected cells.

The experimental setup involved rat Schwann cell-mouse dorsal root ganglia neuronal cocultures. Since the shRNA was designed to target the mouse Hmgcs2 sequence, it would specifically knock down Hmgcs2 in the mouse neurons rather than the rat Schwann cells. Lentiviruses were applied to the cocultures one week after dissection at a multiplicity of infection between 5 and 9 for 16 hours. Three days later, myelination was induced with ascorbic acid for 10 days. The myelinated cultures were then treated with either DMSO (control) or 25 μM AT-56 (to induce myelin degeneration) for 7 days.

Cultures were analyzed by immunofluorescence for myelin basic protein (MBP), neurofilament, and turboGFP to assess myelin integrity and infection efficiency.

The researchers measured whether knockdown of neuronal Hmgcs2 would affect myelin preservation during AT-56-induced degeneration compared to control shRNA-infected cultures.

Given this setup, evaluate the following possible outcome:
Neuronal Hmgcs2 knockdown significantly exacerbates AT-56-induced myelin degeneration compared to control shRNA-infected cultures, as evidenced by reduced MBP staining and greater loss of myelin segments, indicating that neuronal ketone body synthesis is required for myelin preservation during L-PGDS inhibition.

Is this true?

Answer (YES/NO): NO